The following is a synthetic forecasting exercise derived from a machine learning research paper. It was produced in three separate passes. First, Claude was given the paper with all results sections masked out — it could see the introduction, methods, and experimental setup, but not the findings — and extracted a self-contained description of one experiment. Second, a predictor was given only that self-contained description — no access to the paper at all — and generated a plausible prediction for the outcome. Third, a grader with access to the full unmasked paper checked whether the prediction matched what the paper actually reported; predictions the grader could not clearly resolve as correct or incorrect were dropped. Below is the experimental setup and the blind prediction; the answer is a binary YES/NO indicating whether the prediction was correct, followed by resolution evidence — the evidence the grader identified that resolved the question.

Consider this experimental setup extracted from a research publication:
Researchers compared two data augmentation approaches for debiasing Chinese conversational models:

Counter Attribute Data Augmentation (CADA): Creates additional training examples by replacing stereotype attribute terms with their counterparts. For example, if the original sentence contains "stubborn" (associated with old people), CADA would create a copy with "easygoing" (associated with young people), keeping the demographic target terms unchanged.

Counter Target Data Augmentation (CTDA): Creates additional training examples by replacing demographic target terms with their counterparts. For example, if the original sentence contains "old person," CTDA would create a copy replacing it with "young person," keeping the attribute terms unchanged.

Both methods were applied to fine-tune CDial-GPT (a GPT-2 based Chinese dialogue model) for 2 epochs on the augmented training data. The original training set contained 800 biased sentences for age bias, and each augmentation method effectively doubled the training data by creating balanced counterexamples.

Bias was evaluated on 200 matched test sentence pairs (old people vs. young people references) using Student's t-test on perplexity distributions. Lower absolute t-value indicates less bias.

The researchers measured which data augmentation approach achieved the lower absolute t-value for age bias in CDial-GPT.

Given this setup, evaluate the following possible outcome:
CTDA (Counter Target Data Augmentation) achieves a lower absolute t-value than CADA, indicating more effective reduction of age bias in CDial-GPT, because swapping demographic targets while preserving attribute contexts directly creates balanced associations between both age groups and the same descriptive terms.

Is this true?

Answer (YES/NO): YES